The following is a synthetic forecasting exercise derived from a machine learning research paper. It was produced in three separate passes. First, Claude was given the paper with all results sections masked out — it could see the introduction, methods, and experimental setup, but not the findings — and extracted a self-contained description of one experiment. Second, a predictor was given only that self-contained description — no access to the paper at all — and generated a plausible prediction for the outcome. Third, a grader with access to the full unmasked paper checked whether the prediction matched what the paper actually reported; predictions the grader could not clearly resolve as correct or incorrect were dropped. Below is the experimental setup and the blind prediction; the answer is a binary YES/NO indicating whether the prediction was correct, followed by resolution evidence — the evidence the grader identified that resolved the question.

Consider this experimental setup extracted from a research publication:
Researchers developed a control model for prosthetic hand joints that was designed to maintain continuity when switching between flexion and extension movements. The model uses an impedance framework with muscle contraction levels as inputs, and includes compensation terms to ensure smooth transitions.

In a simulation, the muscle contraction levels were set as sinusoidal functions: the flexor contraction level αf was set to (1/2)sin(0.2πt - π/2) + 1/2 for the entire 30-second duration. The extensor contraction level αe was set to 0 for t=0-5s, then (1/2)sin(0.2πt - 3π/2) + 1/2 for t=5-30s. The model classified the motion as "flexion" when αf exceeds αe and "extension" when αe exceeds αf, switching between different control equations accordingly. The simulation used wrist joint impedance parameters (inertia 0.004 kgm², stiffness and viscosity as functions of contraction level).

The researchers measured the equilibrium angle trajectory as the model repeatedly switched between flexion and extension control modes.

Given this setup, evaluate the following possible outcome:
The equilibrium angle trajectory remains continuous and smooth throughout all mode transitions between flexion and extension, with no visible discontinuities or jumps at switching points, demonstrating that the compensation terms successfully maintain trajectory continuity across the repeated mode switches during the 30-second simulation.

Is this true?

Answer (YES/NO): YES